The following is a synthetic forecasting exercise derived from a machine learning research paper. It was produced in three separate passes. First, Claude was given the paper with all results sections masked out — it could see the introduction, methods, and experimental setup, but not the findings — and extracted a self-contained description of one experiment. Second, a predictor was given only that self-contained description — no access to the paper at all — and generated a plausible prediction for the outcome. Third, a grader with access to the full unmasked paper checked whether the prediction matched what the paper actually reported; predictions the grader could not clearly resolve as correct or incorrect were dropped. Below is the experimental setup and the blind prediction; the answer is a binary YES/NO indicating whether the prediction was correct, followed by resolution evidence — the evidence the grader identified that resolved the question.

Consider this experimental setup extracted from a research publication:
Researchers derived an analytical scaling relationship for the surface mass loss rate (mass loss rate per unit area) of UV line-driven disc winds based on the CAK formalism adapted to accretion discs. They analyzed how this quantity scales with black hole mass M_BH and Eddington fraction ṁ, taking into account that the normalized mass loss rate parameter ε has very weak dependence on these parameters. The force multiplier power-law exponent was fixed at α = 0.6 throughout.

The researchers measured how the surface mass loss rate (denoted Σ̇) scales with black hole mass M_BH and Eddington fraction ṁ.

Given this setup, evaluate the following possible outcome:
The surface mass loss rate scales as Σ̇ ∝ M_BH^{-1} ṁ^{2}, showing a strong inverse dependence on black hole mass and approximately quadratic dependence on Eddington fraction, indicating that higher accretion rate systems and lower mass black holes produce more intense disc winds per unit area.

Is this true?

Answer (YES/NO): NO